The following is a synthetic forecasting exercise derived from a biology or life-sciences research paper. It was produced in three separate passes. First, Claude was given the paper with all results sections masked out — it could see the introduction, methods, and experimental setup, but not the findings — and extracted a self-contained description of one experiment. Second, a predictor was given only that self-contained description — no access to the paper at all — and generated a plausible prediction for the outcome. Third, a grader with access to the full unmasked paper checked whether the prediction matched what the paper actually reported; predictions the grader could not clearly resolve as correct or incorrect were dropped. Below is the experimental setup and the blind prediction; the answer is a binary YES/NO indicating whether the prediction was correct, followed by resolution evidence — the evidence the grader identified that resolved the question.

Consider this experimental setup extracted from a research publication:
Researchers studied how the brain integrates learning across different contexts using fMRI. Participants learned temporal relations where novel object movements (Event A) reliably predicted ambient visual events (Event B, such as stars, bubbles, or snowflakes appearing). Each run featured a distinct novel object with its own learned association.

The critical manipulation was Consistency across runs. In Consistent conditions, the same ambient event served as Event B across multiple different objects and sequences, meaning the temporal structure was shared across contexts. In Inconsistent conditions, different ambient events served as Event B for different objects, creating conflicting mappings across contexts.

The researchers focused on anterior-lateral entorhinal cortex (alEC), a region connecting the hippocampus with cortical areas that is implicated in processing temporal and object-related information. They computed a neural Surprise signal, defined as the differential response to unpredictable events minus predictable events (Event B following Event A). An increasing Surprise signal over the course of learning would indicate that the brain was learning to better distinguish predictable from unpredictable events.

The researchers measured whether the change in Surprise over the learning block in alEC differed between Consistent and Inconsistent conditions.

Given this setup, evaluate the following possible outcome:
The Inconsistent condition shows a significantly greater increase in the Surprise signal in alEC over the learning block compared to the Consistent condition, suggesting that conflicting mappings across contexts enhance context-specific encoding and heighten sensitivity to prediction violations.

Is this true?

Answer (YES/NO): NO